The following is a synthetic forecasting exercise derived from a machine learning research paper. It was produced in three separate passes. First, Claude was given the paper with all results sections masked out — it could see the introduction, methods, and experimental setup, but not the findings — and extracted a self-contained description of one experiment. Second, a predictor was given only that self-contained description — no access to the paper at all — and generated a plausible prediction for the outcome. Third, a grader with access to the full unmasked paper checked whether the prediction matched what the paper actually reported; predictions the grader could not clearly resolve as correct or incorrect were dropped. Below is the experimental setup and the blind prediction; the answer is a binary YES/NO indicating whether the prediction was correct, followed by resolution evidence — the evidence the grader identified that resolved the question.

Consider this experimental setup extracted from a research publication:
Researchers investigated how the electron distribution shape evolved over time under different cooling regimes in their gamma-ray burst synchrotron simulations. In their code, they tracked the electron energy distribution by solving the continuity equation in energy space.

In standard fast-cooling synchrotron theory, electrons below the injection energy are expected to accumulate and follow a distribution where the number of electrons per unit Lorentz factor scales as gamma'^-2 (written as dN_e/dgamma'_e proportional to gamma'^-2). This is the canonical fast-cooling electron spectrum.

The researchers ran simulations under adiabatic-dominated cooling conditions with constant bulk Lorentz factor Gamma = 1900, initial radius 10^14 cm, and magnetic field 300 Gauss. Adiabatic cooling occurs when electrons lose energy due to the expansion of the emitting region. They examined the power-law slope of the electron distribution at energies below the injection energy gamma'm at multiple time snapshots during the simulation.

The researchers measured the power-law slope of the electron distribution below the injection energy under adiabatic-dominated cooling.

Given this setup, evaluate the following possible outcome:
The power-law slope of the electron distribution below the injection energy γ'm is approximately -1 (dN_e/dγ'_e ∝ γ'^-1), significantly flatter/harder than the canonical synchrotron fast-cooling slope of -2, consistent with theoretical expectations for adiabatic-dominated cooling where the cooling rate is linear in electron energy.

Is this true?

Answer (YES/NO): NO